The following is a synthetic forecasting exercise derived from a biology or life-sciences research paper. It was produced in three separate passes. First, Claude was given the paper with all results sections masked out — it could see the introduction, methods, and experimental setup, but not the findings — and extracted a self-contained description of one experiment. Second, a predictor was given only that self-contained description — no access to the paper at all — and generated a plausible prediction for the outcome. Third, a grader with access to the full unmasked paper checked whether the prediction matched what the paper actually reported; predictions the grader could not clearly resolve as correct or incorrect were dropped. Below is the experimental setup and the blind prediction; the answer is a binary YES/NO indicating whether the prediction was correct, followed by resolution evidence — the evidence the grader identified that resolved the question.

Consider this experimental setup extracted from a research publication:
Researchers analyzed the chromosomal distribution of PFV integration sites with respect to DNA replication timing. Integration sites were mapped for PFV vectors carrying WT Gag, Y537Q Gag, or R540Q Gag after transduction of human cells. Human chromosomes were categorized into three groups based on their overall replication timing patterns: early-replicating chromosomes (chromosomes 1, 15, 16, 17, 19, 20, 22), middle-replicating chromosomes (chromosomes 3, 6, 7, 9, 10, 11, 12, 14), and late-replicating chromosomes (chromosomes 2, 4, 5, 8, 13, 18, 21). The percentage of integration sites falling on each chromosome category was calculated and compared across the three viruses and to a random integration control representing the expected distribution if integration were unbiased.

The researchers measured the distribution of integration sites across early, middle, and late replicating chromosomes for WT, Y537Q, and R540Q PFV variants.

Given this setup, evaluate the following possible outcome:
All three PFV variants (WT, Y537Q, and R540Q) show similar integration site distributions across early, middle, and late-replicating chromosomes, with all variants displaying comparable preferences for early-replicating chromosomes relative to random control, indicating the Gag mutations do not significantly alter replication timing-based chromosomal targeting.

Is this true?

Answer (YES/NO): NO